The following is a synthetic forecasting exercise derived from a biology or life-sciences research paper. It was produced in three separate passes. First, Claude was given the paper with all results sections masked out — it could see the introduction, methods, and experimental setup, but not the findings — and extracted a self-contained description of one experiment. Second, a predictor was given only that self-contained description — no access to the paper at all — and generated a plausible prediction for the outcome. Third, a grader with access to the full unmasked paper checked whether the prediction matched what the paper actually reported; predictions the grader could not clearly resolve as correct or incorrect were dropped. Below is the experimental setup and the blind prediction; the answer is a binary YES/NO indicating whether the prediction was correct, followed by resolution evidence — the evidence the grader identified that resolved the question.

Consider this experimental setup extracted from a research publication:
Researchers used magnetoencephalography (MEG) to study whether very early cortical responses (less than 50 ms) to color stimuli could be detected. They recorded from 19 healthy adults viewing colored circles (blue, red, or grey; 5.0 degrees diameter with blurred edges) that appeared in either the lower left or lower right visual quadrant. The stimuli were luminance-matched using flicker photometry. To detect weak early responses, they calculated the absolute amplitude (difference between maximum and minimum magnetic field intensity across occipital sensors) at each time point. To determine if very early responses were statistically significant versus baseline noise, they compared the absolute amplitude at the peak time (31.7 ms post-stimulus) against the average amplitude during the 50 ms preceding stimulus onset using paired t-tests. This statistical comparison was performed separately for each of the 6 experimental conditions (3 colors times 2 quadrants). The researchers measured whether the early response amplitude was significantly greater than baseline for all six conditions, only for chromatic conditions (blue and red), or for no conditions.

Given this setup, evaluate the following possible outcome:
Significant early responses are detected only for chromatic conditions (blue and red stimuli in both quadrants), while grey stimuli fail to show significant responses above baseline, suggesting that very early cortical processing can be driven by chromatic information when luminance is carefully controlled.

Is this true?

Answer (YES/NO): NO